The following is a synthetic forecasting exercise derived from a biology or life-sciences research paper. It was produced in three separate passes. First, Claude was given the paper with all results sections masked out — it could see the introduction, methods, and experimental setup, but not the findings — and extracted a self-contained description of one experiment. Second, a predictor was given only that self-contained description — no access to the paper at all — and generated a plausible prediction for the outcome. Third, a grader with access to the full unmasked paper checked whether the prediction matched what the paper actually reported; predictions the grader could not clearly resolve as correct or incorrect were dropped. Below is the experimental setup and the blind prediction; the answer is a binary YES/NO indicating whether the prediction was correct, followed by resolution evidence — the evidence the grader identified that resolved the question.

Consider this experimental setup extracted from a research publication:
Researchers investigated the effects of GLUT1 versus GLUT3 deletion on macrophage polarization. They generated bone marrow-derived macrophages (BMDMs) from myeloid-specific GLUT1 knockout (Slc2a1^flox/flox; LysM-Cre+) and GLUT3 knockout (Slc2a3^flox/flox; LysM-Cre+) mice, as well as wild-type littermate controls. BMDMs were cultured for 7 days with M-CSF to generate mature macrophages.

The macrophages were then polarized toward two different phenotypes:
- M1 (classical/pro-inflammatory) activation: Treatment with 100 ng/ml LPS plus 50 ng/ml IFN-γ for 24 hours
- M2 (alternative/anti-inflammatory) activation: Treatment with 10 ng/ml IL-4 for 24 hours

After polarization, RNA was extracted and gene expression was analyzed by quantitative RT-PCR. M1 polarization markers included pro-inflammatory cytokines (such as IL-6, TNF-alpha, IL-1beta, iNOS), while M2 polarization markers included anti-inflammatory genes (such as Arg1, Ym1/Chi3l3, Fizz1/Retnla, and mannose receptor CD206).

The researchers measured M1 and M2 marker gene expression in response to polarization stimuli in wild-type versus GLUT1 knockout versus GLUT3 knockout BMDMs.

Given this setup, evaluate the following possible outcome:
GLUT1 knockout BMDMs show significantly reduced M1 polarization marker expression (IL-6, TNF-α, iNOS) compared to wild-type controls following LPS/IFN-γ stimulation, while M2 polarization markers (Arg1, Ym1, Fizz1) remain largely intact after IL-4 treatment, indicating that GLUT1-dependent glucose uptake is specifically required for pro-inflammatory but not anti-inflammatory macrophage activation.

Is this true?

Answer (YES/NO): YES